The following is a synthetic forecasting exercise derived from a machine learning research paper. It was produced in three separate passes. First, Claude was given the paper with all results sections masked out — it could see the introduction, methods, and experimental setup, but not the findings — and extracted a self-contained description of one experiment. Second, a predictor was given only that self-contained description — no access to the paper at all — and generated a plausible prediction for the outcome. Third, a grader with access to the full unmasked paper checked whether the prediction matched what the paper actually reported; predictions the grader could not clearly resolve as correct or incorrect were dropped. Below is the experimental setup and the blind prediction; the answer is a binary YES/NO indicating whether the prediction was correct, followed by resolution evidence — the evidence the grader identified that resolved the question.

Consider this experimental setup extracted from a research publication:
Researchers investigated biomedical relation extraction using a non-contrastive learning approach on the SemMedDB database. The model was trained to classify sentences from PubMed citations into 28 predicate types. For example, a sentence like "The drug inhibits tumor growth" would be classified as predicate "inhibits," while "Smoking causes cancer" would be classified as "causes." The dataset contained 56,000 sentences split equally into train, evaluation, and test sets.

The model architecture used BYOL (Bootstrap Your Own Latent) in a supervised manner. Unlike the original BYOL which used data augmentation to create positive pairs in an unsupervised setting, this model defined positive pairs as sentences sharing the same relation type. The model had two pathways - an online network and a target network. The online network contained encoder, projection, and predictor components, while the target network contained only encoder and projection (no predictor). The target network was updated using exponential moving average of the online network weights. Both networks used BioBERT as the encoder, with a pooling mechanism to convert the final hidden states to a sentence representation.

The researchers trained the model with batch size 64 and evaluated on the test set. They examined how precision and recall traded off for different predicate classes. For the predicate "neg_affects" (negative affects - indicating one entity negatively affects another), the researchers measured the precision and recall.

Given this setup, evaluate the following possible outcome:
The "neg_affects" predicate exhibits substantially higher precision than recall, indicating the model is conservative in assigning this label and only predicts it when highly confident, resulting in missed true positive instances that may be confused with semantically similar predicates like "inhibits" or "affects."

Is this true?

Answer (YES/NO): NO